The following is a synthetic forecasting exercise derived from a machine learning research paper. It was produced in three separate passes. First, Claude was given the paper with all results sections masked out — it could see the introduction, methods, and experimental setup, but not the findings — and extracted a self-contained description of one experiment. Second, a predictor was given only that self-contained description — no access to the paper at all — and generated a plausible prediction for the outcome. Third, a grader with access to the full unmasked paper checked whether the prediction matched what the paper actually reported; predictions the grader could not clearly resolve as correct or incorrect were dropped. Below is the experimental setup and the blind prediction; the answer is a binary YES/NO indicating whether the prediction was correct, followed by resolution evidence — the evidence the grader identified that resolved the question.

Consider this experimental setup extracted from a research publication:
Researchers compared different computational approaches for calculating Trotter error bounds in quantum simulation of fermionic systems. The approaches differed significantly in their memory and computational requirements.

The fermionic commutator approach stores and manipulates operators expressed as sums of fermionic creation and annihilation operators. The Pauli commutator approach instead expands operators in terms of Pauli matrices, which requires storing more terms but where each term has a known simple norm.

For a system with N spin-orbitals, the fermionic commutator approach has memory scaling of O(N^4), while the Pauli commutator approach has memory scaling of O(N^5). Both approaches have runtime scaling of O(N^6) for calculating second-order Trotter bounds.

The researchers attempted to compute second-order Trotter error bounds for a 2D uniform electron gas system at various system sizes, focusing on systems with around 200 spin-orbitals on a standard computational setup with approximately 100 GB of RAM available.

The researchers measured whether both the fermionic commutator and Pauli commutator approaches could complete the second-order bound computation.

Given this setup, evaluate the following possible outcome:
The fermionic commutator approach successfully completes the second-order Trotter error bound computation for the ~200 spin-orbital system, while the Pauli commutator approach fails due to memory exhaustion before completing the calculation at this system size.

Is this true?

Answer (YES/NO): YES